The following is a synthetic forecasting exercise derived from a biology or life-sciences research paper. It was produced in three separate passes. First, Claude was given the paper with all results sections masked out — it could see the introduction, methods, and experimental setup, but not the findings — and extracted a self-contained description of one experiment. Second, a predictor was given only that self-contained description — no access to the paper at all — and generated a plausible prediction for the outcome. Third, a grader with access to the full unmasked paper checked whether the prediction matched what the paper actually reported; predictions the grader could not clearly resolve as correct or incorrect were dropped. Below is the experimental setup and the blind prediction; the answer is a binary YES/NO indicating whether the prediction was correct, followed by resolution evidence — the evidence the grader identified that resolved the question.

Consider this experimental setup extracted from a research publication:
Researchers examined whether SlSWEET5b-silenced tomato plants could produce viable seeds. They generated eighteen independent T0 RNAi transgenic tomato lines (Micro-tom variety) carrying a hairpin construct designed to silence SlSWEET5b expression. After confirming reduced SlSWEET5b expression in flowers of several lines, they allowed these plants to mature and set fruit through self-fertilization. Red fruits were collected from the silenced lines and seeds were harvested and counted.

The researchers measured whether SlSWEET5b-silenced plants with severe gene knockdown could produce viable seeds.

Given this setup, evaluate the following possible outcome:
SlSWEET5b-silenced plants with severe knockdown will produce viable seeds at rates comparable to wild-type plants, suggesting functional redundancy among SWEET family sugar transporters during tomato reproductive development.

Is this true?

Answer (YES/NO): NO